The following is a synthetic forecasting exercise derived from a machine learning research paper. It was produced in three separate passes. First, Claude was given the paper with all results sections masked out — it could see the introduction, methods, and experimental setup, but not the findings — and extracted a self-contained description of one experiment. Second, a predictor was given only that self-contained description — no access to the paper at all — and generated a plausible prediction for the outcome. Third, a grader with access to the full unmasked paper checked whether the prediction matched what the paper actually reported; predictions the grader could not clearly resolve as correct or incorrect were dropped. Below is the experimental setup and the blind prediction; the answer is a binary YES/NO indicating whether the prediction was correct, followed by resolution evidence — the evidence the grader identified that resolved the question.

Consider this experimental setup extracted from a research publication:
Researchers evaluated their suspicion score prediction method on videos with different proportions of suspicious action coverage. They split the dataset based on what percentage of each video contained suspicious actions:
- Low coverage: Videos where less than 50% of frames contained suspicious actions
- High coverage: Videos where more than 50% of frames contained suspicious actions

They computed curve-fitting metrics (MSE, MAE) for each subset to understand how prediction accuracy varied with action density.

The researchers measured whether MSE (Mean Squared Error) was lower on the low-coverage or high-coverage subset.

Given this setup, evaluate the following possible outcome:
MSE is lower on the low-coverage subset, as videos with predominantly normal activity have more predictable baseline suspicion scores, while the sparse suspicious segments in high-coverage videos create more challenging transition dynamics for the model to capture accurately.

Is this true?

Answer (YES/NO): NO